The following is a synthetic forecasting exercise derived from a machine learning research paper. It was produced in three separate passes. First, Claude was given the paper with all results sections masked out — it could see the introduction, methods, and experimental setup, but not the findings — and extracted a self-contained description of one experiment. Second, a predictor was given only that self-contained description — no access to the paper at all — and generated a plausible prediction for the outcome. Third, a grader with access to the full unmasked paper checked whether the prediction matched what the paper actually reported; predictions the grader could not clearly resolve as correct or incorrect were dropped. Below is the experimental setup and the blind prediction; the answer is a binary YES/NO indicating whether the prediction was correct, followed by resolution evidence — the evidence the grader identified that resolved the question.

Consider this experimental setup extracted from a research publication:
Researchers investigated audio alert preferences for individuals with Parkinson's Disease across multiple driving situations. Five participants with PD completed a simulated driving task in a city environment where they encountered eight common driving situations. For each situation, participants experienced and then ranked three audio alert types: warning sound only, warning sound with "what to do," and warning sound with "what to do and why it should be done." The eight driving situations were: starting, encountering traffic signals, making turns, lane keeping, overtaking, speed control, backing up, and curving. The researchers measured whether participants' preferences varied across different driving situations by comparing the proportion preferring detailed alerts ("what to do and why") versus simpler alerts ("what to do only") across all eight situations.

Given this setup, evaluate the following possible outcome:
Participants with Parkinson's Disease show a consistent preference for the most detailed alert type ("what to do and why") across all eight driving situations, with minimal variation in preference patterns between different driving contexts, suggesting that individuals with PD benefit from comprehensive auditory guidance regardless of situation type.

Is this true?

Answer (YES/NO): YES